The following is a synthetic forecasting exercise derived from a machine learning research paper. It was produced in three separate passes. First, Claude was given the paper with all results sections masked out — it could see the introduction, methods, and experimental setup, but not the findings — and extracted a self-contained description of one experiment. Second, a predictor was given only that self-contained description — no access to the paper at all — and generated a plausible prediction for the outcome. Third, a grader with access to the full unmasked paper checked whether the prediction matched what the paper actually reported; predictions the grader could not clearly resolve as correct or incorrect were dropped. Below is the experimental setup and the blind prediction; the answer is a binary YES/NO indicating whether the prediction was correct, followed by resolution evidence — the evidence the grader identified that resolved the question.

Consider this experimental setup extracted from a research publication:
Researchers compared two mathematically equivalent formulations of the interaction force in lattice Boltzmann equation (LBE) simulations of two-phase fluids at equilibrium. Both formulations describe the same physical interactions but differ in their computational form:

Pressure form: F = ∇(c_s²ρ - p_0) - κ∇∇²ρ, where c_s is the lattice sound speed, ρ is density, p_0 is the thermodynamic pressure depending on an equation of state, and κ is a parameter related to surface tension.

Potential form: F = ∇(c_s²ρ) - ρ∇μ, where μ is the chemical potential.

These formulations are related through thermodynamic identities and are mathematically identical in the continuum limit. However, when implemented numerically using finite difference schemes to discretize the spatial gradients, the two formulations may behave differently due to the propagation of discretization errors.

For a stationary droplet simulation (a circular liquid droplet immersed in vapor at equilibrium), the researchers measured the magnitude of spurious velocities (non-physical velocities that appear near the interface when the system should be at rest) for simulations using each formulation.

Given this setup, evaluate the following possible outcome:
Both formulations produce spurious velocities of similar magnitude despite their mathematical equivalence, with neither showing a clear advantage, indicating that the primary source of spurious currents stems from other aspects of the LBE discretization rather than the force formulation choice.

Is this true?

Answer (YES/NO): NO